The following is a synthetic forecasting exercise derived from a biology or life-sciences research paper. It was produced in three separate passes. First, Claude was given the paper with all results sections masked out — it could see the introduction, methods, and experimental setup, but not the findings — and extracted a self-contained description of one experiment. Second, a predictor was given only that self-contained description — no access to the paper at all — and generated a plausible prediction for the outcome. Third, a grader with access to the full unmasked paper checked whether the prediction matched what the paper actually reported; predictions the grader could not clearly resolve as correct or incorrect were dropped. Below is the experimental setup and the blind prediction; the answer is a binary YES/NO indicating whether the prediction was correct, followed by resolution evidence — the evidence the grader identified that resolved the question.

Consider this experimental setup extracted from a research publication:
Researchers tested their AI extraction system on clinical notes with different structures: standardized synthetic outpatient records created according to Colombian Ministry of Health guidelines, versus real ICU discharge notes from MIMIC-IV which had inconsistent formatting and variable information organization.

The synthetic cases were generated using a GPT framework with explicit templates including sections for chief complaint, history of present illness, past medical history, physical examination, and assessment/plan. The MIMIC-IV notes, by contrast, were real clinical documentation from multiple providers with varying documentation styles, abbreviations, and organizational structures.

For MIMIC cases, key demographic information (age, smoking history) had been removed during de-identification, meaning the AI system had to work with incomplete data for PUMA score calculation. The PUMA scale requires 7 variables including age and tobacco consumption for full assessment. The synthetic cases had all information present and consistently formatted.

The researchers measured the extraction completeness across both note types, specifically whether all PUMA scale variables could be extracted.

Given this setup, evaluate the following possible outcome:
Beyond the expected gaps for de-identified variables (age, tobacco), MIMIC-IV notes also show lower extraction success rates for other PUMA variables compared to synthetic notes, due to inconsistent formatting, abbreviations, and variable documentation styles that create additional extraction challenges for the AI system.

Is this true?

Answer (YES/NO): NO